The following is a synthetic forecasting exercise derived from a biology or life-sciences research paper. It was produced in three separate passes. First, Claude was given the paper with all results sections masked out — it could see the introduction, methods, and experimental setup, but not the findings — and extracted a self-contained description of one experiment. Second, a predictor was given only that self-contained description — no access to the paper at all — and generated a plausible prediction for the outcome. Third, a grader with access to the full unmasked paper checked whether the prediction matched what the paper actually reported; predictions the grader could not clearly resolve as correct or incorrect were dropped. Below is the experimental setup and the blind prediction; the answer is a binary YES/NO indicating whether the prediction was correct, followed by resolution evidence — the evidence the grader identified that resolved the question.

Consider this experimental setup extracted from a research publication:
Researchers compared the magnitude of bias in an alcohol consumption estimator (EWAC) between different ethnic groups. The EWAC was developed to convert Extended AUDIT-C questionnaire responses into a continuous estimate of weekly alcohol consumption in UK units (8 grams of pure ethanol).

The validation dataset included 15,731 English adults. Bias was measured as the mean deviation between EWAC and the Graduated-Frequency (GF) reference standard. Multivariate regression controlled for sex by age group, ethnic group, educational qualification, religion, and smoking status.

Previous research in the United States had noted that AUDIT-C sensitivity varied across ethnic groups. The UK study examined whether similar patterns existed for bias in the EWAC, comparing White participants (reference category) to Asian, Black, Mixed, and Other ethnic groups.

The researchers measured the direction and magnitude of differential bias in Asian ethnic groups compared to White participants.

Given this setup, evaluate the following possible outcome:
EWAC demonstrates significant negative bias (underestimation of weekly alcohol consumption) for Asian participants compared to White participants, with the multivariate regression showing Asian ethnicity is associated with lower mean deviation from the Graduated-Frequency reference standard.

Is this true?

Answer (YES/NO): NO